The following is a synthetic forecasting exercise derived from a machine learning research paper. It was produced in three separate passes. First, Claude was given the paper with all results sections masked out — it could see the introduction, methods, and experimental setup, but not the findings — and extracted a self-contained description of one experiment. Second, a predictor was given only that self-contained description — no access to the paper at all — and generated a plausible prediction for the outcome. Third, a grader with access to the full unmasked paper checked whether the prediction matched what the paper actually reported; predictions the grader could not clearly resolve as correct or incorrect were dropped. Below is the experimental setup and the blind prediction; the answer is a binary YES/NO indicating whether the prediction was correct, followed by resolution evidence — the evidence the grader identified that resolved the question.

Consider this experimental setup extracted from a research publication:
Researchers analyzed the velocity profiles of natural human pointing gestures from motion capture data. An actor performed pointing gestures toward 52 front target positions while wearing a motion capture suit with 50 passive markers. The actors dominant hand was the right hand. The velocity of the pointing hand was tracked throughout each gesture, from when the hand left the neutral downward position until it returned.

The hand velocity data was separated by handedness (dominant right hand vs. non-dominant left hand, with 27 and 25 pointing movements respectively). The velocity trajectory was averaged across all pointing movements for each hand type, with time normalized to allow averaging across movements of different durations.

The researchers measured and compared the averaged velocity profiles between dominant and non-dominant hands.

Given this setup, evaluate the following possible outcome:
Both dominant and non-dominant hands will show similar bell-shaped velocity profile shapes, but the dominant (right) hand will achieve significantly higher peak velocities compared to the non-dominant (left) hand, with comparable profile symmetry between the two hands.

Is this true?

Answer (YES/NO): NO